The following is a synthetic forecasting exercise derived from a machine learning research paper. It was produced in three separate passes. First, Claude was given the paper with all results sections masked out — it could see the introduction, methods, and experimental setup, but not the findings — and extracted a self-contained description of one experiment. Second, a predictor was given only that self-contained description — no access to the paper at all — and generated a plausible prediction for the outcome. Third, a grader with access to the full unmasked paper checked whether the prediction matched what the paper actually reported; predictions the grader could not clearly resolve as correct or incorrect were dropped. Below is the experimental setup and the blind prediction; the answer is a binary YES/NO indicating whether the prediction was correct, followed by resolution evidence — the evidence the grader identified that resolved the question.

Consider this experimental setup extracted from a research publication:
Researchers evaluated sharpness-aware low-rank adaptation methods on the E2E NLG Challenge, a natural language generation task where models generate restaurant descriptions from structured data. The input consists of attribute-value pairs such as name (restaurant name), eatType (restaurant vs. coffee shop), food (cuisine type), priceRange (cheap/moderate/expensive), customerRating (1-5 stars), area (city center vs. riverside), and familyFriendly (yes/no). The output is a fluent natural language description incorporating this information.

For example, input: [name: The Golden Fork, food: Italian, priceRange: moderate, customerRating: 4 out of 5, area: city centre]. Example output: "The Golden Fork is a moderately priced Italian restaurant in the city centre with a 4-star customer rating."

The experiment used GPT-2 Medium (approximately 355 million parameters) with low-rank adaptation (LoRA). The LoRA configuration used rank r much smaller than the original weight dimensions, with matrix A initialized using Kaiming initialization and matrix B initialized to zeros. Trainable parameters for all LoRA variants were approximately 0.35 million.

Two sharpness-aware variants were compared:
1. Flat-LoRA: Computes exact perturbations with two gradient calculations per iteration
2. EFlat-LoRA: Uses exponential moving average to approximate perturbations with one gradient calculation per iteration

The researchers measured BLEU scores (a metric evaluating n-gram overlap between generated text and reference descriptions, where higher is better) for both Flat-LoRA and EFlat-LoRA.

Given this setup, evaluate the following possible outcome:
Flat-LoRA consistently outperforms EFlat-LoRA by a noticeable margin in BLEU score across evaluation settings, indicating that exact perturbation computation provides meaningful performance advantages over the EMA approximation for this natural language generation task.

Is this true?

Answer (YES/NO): NO